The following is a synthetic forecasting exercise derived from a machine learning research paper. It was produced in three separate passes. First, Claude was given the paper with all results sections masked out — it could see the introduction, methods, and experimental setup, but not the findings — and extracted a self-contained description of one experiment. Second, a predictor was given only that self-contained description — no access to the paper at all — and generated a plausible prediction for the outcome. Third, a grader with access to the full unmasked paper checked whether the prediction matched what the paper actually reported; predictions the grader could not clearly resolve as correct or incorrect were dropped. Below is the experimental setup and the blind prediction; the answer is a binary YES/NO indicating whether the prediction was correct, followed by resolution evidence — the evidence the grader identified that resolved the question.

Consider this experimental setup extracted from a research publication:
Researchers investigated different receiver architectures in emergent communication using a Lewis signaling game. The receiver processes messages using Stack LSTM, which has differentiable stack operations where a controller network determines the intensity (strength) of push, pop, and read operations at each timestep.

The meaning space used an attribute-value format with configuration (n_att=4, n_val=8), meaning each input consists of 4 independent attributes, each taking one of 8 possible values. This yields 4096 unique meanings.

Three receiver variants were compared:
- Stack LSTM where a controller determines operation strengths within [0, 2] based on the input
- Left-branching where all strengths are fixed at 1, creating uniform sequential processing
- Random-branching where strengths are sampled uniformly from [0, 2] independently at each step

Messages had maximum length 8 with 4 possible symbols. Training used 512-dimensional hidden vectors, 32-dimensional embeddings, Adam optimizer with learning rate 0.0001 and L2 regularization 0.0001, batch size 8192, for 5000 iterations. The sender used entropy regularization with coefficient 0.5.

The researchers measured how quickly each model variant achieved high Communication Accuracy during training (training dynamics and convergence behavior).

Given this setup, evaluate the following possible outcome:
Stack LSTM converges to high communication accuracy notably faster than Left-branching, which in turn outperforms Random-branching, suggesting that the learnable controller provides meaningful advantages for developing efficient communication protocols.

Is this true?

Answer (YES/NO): NO